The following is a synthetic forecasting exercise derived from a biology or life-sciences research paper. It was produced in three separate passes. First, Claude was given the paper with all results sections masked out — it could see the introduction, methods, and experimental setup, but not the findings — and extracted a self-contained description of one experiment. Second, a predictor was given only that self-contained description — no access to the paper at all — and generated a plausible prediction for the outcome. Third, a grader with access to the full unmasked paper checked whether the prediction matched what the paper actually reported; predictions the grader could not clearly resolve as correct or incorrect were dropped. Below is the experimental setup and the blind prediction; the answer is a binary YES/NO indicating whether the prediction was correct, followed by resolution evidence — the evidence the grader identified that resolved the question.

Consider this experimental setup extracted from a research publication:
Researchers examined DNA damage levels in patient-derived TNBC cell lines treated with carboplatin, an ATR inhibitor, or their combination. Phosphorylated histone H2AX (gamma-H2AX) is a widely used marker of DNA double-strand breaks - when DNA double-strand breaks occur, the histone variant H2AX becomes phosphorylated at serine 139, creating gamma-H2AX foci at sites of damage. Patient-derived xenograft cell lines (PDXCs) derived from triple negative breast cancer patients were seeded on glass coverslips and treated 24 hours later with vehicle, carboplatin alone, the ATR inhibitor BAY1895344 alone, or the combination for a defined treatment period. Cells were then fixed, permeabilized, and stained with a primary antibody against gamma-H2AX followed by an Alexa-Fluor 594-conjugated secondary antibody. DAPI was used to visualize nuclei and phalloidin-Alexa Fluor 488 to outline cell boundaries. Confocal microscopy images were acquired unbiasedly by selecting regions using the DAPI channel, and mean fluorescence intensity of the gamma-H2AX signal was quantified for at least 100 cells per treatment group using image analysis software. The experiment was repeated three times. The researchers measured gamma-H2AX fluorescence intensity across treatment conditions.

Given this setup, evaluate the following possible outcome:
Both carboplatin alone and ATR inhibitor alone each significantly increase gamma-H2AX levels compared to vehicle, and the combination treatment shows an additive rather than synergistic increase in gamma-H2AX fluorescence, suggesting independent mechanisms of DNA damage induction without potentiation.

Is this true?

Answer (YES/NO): NO